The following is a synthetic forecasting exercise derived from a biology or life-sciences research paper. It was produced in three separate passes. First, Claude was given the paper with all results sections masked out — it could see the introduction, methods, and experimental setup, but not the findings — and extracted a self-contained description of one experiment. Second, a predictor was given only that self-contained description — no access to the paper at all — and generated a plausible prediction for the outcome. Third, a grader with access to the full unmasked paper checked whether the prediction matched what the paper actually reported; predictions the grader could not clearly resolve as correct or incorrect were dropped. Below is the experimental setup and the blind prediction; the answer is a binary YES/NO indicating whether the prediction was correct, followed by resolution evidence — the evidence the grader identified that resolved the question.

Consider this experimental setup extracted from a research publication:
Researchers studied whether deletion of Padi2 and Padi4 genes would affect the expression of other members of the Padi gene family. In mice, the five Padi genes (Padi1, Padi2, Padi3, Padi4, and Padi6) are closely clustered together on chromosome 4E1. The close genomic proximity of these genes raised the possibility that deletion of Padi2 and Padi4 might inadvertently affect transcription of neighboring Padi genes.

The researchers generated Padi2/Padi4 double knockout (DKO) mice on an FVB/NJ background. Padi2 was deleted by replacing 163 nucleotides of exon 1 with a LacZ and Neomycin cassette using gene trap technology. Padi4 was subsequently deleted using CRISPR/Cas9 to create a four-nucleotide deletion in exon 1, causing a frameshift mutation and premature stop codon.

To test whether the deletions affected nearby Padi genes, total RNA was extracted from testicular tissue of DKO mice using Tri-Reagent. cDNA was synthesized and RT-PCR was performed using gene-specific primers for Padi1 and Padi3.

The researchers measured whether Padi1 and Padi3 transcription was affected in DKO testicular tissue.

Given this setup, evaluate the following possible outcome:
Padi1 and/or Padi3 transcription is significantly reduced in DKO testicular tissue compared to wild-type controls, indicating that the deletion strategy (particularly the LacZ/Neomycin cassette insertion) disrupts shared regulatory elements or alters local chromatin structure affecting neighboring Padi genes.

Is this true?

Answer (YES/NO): NO